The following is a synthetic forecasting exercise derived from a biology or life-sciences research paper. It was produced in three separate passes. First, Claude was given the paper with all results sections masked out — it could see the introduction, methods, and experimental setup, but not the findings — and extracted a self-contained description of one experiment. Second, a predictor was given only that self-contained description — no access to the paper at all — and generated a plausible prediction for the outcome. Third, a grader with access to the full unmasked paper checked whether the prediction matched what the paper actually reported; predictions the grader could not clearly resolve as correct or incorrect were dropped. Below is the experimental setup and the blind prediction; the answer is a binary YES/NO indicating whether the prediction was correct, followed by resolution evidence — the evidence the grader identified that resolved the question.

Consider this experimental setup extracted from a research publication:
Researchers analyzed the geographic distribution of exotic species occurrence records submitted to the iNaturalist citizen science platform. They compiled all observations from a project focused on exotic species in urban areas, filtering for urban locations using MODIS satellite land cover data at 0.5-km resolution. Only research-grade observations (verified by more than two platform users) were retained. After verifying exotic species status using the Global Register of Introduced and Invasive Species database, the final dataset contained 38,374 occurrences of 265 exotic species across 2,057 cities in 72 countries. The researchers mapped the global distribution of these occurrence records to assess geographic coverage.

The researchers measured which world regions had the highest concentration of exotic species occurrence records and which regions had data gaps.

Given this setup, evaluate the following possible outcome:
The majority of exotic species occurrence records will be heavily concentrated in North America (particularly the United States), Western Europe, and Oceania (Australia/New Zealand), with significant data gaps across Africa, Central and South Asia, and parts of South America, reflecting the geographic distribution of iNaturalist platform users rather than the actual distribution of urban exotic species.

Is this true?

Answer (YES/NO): NO